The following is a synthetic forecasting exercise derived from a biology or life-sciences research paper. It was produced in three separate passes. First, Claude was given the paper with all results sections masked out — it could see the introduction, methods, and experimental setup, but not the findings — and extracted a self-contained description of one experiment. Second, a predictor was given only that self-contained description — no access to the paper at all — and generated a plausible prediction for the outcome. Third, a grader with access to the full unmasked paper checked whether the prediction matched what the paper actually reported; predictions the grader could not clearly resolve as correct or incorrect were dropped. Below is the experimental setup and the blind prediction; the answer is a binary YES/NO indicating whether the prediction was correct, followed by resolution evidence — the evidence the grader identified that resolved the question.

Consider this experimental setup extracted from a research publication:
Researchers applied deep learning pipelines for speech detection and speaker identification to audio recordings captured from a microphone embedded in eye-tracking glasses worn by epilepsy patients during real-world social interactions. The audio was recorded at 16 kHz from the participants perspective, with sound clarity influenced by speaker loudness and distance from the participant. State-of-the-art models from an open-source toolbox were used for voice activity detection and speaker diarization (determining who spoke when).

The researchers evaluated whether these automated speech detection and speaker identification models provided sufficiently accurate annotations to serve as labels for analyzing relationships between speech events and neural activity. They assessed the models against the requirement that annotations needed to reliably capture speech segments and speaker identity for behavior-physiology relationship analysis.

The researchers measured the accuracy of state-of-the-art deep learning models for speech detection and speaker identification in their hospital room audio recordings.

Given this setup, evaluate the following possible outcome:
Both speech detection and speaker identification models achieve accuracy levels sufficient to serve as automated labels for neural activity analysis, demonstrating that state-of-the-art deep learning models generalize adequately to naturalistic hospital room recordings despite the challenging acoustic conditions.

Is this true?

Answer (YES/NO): NO